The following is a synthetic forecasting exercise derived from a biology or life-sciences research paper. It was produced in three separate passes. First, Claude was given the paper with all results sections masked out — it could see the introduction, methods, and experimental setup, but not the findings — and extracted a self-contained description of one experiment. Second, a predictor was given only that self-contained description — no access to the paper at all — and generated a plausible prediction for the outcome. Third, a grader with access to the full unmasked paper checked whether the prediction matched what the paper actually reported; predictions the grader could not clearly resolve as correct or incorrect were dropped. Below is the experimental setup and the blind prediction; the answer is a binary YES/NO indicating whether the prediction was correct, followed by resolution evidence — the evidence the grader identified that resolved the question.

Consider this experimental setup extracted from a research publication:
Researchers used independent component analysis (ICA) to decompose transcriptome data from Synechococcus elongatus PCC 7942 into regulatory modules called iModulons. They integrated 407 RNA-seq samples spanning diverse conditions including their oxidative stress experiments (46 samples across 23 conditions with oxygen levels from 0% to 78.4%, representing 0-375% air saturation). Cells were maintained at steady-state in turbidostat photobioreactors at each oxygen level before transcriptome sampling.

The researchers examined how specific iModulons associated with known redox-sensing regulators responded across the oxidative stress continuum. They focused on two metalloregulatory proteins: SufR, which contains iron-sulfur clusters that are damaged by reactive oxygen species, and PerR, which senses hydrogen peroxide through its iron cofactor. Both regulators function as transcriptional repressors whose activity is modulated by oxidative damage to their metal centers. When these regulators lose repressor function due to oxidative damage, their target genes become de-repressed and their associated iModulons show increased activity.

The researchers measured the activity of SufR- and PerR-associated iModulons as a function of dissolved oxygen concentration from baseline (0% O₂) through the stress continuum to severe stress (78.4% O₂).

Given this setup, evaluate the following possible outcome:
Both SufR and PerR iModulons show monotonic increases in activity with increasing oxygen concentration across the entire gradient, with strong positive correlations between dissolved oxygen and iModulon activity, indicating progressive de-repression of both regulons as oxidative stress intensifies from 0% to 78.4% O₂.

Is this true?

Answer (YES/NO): NO